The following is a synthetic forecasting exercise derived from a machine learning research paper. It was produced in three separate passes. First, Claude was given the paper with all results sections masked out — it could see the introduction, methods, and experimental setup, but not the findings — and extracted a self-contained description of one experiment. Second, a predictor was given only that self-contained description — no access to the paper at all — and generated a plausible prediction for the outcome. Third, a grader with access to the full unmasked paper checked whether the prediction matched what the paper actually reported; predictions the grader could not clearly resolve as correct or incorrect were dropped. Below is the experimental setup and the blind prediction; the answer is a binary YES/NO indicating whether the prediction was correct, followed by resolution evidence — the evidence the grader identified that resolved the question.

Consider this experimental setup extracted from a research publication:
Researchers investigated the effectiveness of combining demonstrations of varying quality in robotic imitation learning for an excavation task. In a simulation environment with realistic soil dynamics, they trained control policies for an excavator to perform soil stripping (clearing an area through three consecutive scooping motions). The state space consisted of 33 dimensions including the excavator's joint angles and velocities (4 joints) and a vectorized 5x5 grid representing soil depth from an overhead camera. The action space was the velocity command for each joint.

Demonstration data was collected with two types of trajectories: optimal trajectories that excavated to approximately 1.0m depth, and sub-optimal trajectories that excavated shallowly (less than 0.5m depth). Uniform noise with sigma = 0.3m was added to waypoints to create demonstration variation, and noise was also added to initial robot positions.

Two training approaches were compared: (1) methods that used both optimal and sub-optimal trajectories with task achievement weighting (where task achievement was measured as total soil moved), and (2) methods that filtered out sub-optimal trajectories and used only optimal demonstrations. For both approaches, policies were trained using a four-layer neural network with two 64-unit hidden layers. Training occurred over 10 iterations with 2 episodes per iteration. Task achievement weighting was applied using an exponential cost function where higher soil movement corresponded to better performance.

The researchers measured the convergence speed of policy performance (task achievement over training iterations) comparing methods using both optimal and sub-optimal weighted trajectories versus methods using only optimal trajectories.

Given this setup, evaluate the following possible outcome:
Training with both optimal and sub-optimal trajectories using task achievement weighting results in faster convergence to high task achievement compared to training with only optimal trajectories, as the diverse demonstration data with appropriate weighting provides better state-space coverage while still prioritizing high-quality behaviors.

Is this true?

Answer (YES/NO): YES